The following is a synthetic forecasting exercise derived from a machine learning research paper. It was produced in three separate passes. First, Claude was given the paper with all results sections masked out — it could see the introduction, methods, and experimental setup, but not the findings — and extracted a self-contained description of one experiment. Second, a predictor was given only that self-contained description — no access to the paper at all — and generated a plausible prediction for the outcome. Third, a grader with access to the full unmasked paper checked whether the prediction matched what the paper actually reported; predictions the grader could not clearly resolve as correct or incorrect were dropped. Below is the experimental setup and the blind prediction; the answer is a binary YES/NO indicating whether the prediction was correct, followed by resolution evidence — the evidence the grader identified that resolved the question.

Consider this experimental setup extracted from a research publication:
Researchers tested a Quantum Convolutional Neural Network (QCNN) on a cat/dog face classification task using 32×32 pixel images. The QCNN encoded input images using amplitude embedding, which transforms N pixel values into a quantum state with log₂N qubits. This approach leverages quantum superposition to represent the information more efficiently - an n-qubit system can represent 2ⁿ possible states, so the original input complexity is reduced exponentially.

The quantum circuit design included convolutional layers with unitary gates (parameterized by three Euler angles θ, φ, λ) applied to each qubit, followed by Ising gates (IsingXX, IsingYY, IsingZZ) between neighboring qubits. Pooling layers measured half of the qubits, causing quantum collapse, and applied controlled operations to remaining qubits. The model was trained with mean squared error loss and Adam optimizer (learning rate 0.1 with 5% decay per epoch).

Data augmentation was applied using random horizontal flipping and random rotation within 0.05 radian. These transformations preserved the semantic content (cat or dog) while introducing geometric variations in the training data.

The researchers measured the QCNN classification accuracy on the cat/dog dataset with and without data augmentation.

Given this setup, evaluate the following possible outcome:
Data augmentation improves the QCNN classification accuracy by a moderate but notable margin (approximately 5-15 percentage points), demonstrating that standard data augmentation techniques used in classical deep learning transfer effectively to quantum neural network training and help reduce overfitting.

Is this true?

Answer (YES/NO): NO